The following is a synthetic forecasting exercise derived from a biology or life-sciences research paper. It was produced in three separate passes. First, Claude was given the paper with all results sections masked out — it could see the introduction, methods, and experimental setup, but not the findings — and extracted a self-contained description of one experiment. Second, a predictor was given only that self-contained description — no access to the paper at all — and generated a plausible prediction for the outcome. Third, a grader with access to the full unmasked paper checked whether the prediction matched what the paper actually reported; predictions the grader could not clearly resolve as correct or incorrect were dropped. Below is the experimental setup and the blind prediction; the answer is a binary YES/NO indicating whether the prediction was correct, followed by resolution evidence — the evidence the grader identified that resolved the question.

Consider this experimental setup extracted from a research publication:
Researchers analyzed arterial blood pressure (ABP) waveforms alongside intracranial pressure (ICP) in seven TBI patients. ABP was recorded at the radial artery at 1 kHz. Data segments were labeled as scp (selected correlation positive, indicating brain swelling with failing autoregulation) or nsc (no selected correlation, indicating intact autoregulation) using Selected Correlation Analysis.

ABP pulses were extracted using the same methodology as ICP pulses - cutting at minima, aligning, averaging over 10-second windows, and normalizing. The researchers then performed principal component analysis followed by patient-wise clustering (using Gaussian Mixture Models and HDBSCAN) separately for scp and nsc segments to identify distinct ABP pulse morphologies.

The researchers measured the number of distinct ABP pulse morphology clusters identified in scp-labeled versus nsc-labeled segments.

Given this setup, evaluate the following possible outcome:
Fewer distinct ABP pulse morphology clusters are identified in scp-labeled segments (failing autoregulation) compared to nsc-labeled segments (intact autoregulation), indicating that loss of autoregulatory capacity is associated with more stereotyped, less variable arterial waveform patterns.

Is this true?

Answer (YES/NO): NO